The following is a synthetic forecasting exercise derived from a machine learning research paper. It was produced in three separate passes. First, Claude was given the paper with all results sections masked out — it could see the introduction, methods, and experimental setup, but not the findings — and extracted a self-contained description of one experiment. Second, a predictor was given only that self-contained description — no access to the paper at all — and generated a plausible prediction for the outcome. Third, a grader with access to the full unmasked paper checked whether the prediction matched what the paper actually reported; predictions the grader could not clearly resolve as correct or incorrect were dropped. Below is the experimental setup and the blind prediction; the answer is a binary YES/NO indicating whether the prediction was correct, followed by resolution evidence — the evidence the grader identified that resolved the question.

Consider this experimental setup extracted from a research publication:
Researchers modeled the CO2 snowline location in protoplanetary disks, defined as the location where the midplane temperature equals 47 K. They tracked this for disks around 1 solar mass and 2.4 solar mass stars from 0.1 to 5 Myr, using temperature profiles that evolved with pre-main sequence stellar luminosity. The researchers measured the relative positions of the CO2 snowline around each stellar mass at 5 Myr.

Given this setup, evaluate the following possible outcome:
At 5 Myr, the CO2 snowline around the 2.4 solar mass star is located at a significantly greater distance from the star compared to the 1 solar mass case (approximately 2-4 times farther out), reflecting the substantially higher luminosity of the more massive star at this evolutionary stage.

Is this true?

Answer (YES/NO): NO